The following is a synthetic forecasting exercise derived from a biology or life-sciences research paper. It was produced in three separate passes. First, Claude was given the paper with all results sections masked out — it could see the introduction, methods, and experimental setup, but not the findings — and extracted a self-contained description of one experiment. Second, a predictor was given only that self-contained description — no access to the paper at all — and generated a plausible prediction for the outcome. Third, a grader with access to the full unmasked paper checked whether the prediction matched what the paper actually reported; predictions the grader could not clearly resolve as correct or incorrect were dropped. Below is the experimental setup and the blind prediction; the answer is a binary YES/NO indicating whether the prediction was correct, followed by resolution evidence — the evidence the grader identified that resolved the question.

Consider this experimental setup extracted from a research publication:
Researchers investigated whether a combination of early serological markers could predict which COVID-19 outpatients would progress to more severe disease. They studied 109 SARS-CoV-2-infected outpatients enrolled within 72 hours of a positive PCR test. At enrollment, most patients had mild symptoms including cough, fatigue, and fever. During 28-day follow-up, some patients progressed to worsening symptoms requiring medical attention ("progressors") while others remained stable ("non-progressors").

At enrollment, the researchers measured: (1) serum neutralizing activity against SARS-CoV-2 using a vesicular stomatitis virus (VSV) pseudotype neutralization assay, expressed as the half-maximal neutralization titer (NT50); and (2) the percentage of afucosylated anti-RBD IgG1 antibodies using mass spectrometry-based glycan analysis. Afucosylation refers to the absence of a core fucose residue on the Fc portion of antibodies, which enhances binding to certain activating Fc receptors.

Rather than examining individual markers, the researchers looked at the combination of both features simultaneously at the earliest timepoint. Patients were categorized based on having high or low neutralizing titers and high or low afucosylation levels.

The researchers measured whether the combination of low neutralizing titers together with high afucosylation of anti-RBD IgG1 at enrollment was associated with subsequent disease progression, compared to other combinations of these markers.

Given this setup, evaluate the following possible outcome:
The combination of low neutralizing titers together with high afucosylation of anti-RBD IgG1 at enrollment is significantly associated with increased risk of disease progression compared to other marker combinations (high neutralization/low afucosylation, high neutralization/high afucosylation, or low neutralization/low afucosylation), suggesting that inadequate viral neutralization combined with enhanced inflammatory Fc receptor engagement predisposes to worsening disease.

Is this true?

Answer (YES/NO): YES